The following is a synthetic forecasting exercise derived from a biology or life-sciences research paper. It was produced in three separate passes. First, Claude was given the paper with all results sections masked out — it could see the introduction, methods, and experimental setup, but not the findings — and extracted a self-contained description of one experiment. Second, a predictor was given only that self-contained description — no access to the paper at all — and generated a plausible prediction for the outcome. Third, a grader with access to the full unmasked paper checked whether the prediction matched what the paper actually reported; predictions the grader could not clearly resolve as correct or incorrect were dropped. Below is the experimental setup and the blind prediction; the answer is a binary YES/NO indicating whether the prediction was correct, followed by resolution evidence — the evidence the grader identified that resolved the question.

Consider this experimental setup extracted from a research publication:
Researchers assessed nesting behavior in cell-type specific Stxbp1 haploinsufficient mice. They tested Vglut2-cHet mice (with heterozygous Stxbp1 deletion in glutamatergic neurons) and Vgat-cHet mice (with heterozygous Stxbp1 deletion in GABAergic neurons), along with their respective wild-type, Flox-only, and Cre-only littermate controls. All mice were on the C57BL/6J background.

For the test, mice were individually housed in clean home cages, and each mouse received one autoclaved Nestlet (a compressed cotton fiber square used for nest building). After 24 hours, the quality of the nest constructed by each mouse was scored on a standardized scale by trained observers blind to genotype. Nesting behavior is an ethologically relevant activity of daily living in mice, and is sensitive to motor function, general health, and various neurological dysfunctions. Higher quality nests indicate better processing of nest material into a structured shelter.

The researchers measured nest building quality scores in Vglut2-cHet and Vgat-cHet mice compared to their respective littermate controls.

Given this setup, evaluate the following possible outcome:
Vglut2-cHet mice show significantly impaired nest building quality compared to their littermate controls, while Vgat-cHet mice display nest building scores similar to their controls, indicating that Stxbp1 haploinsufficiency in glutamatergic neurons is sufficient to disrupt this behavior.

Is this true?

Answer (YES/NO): NO